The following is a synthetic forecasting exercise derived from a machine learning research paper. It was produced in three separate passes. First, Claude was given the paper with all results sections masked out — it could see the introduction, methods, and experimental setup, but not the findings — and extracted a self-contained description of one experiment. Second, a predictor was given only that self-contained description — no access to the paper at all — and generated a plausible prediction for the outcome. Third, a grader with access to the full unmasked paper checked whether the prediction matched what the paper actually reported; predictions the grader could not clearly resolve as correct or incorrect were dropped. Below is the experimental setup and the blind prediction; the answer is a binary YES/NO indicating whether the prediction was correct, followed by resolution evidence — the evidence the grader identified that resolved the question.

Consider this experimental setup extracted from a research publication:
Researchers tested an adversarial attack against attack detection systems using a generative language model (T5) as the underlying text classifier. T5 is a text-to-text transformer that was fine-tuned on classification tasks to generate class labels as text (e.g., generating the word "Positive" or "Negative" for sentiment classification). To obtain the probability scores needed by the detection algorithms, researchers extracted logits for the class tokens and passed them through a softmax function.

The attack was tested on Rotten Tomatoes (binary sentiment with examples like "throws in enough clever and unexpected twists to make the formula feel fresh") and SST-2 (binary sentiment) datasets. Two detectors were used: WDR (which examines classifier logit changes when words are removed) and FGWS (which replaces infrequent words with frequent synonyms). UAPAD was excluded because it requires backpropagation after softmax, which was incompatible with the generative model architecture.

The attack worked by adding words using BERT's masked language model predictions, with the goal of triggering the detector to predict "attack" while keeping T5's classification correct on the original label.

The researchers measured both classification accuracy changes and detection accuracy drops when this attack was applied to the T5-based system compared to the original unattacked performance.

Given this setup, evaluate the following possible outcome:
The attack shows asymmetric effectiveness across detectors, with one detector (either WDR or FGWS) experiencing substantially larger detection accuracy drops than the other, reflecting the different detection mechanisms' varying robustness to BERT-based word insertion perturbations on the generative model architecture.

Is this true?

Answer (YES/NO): NO